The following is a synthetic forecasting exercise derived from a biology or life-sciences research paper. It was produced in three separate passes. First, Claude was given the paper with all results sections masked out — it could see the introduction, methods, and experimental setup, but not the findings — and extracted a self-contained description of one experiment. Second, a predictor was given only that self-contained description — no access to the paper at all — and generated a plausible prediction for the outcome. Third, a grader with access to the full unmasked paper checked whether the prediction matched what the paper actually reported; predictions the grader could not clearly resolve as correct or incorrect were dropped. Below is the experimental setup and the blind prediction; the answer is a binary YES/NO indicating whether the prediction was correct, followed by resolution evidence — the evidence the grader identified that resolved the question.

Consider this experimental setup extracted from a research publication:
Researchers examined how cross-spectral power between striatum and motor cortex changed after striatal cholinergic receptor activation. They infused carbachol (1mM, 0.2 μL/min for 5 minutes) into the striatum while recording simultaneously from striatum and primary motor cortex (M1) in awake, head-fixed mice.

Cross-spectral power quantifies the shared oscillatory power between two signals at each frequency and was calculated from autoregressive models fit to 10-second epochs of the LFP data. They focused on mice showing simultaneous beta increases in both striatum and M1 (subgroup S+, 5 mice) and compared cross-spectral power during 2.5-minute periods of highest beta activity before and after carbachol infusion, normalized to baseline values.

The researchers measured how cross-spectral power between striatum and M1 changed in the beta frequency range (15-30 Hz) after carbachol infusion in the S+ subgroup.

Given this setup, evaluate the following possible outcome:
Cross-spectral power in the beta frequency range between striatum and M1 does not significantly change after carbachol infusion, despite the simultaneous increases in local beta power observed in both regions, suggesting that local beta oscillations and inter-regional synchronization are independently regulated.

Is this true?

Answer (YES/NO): NO